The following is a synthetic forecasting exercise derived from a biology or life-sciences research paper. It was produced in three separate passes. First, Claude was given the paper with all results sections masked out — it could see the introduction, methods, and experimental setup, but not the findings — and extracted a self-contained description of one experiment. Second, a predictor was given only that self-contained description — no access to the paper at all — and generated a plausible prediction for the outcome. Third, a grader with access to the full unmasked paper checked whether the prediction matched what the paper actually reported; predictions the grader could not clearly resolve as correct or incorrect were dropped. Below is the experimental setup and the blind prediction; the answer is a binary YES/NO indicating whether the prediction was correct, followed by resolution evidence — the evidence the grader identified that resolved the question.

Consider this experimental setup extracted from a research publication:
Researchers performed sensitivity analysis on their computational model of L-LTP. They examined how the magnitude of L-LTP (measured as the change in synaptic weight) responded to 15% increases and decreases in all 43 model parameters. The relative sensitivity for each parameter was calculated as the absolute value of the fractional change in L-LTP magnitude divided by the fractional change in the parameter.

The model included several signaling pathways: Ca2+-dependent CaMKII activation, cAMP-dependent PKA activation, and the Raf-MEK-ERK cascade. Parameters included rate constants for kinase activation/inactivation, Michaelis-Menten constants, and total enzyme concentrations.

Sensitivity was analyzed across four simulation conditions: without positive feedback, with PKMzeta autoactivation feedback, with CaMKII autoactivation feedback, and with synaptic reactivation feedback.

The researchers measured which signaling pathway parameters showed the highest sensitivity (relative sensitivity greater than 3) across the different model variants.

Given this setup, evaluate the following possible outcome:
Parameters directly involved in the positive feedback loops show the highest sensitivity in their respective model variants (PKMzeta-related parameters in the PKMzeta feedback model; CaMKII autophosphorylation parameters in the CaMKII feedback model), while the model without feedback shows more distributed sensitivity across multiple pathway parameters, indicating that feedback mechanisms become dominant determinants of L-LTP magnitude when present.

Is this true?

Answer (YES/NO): NO